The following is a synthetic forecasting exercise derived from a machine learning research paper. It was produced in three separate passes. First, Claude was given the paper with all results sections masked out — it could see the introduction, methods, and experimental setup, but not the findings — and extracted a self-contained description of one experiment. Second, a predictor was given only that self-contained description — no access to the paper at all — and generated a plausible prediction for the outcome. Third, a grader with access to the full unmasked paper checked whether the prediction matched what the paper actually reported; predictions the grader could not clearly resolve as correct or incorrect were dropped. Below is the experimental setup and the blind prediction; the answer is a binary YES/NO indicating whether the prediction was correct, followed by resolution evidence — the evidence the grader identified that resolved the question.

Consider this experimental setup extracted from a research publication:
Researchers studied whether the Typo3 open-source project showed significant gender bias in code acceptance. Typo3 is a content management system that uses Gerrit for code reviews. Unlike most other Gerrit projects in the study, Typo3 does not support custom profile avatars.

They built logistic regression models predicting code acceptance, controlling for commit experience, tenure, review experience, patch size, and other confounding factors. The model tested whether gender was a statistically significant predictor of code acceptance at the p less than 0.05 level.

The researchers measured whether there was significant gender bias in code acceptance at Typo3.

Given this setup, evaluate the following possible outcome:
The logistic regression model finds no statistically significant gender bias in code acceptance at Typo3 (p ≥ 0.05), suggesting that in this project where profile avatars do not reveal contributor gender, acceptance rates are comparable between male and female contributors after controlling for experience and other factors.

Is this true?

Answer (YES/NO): YES